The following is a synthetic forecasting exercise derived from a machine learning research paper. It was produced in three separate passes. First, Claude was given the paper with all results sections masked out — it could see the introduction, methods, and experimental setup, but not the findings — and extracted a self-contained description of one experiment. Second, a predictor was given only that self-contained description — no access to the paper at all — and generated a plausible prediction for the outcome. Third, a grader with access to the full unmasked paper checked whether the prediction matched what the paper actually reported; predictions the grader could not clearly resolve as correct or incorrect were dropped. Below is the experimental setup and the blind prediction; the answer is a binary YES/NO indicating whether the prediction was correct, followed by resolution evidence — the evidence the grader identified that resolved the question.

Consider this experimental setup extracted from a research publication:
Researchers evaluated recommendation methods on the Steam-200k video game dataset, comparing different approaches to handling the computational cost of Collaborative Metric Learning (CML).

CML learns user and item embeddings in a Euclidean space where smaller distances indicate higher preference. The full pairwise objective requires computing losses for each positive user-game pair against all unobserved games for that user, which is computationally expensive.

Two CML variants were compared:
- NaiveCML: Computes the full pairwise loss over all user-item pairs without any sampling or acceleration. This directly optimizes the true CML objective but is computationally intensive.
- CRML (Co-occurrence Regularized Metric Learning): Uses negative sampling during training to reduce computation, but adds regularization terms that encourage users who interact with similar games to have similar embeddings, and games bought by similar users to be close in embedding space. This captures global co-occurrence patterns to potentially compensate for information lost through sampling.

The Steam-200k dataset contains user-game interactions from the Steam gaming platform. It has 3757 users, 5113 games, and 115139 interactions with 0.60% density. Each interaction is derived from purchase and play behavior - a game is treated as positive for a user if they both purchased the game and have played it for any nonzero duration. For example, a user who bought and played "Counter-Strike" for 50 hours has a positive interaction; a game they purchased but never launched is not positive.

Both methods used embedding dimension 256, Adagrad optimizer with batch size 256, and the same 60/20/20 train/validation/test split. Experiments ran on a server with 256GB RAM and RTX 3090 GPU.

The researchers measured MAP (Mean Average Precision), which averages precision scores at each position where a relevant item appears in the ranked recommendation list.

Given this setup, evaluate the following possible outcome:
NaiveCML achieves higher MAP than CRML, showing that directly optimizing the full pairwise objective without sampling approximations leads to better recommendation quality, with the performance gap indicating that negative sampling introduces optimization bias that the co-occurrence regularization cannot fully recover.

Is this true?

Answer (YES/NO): YES